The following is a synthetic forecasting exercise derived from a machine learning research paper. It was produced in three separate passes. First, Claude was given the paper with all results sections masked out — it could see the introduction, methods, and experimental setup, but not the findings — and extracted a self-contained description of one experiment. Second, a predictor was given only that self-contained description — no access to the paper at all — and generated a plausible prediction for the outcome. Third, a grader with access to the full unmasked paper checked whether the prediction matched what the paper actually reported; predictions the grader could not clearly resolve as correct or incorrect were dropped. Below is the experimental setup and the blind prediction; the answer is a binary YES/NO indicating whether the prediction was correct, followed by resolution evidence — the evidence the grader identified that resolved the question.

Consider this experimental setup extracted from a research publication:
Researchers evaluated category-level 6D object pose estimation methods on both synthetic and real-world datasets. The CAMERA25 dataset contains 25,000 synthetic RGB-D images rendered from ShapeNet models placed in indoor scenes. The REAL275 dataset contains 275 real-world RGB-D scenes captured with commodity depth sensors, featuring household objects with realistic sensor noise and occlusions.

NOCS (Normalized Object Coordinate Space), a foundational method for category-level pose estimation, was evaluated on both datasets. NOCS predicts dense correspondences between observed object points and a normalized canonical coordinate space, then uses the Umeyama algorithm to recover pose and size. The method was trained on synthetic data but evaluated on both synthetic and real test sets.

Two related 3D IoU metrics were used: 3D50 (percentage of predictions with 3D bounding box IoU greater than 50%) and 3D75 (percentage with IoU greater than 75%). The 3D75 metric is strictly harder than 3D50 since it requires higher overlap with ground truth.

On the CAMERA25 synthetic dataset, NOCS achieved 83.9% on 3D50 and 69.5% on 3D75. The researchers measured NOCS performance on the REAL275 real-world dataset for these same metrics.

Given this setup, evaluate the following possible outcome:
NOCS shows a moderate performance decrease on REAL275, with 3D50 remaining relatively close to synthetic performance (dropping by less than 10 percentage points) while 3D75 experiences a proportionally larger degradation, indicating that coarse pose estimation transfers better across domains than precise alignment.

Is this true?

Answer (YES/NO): YES